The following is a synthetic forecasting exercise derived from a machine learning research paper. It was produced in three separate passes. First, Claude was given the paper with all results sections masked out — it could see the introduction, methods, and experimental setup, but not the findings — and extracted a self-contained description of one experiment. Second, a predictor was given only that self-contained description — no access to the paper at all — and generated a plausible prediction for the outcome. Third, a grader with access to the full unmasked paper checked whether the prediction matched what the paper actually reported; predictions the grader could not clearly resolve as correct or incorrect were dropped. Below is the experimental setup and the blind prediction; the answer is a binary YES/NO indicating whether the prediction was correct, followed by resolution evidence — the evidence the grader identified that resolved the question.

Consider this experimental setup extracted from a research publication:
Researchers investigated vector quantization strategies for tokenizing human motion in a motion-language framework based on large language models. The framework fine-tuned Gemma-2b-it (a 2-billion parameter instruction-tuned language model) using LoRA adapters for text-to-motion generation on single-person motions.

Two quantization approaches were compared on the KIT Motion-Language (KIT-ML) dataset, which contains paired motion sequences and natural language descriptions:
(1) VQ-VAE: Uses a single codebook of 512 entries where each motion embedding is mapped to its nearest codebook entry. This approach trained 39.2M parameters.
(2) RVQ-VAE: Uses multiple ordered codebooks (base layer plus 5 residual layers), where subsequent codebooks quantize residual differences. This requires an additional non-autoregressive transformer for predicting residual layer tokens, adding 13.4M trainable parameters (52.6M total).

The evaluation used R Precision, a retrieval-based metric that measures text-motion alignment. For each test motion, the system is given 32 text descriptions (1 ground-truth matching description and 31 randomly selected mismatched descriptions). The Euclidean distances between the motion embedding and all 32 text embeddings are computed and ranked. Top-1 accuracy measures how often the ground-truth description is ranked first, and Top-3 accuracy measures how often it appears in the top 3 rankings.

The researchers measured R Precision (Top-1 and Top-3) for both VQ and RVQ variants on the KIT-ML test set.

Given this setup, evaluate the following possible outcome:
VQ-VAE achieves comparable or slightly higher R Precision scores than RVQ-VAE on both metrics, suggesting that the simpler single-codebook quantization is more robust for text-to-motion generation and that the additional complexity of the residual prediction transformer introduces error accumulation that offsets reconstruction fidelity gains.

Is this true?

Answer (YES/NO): YES